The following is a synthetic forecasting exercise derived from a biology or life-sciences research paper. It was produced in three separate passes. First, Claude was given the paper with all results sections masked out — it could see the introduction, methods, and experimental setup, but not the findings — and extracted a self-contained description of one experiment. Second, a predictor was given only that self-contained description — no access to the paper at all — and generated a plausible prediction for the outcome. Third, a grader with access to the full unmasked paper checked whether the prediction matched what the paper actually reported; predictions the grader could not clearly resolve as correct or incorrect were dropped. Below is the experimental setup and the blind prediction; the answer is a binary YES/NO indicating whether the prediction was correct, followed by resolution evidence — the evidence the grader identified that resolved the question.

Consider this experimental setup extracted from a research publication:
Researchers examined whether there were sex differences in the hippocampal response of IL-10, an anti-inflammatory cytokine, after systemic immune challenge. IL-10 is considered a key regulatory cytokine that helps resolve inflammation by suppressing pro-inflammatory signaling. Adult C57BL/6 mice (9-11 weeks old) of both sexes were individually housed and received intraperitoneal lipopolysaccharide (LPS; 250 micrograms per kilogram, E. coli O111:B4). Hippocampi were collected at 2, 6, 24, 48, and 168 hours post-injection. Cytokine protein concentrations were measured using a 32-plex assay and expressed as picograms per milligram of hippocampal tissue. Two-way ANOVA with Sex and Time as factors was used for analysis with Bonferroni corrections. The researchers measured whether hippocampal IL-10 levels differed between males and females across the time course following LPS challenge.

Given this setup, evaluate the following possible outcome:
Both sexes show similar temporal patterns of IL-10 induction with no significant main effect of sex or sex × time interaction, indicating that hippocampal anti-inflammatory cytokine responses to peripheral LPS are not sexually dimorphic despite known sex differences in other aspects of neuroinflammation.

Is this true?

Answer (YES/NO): NO